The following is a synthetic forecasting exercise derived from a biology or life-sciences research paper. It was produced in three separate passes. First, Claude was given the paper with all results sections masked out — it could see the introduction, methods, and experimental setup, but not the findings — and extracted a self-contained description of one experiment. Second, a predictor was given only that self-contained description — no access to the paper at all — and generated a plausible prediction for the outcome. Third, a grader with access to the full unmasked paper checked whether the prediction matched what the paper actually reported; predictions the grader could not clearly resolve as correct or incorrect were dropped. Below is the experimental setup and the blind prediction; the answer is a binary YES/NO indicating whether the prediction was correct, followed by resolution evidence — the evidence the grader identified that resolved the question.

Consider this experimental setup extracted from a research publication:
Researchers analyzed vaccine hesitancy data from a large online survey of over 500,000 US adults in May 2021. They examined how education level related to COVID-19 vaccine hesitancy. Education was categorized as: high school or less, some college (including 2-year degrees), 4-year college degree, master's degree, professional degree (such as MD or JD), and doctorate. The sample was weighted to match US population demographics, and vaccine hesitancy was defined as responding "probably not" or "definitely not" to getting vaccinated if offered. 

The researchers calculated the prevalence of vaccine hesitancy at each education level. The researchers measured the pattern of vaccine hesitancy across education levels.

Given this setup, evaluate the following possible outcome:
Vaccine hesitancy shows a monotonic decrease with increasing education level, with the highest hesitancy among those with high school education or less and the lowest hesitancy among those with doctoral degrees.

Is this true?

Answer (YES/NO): NO